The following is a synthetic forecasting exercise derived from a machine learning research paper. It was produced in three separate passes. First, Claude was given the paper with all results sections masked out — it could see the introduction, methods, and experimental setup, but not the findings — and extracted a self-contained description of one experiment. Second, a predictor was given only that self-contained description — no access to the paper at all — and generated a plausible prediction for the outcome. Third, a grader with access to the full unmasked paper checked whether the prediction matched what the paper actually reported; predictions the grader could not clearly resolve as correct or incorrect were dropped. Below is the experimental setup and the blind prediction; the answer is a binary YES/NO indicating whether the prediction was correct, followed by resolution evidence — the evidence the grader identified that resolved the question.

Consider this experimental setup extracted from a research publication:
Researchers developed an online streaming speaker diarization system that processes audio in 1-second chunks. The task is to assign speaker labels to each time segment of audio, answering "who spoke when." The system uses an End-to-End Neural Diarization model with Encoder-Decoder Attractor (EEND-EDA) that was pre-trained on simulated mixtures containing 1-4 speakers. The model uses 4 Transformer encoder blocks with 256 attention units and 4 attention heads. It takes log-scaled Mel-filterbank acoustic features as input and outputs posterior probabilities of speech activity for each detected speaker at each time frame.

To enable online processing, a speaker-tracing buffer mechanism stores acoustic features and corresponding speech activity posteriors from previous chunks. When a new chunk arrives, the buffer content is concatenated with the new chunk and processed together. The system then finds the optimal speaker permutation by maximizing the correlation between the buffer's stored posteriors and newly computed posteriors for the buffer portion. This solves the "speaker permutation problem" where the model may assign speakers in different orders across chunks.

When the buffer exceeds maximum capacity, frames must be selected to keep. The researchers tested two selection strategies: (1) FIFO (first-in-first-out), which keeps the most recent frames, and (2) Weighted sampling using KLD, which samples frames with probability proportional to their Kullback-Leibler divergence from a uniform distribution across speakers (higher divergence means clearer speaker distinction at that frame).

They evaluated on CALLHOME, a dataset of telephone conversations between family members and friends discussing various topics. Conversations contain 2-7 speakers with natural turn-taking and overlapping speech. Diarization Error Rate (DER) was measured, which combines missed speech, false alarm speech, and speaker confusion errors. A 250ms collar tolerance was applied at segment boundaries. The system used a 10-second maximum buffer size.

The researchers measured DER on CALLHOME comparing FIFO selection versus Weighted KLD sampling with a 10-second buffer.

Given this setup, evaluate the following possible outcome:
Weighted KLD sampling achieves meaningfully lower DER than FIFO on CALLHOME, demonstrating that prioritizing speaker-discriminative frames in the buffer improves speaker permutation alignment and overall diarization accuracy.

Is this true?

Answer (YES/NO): YES